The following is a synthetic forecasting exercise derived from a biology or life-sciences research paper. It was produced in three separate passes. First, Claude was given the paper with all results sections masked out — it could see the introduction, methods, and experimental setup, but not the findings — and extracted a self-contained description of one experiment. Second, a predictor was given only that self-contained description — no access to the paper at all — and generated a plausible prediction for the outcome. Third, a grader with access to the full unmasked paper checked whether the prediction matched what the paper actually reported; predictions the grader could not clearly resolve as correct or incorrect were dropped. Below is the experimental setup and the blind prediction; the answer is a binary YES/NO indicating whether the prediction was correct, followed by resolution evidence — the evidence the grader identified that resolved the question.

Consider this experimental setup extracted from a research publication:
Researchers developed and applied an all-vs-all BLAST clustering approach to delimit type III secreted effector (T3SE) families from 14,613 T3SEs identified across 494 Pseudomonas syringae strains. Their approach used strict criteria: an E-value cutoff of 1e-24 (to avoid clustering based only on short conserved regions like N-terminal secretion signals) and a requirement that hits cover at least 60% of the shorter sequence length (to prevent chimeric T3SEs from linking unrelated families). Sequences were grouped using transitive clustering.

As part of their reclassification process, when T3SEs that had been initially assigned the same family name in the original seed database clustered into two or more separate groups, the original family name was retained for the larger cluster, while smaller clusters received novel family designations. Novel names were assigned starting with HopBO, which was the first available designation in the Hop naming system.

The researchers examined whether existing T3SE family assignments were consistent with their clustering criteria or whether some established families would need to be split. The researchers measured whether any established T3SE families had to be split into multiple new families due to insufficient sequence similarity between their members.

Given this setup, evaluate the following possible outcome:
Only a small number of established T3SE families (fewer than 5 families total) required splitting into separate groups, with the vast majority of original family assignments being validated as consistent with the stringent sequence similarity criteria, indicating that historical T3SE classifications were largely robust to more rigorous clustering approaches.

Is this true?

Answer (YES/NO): NO